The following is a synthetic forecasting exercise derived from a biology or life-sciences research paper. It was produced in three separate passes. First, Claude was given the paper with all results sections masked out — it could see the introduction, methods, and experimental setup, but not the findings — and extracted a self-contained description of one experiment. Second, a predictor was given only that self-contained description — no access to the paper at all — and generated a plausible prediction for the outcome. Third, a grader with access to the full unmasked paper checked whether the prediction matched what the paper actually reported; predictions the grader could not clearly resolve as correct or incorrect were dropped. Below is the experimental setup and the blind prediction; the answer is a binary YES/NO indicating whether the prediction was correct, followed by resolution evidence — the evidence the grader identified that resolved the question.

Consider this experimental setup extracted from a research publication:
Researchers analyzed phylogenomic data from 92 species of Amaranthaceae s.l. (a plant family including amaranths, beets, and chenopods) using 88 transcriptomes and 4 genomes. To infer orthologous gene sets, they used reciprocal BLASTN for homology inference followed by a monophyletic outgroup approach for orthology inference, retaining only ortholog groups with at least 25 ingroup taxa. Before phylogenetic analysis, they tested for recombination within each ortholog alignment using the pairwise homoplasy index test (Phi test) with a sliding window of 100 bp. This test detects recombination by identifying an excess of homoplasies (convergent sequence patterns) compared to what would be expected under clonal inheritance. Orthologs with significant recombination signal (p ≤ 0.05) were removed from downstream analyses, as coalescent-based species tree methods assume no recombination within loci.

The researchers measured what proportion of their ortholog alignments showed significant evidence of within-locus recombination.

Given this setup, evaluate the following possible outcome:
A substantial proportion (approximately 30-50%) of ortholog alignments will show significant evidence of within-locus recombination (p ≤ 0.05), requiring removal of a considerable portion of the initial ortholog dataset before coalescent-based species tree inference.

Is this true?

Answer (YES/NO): NO